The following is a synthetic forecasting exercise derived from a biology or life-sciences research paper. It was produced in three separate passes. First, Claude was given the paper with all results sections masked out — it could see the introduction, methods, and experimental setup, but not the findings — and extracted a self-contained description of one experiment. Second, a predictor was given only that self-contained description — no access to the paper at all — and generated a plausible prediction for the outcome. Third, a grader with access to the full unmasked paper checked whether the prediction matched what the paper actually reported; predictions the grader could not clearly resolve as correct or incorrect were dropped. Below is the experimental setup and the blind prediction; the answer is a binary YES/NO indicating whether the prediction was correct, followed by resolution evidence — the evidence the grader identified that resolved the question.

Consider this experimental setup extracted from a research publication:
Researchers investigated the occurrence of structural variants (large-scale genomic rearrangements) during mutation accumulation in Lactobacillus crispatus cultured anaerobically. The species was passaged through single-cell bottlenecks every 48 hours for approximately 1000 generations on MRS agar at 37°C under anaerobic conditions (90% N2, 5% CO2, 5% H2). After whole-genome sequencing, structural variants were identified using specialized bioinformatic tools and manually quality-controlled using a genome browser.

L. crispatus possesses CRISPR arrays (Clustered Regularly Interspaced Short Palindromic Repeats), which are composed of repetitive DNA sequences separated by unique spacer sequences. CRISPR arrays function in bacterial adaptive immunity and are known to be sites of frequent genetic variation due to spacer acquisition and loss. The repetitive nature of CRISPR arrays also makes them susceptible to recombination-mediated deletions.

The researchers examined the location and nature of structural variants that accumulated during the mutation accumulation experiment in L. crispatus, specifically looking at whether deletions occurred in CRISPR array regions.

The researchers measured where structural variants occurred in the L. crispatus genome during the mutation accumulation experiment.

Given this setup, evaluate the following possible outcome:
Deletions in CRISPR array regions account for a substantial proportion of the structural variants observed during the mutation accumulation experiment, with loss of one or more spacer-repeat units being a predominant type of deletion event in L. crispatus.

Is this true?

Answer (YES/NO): NO